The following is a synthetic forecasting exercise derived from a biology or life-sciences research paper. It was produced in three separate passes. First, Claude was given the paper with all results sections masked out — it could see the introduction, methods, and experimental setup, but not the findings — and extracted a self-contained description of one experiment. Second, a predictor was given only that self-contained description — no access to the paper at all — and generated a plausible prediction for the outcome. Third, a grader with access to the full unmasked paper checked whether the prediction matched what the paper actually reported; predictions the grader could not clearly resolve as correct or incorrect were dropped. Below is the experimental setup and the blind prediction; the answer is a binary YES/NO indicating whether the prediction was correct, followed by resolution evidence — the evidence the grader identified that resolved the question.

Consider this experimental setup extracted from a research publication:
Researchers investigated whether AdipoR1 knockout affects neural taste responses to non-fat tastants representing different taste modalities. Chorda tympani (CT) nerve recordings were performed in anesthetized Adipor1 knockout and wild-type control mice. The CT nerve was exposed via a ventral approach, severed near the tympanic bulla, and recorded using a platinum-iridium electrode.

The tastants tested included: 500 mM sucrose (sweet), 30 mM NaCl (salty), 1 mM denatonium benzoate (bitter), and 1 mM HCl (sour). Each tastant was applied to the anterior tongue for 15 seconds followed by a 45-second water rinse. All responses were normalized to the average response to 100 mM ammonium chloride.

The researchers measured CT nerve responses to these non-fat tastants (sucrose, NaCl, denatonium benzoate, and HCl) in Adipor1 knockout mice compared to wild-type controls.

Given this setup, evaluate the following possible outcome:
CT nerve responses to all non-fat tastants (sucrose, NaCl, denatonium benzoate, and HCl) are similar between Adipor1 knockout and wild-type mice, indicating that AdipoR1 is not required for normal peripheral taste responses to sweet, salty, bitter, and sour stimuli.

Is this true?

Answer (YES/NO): YES